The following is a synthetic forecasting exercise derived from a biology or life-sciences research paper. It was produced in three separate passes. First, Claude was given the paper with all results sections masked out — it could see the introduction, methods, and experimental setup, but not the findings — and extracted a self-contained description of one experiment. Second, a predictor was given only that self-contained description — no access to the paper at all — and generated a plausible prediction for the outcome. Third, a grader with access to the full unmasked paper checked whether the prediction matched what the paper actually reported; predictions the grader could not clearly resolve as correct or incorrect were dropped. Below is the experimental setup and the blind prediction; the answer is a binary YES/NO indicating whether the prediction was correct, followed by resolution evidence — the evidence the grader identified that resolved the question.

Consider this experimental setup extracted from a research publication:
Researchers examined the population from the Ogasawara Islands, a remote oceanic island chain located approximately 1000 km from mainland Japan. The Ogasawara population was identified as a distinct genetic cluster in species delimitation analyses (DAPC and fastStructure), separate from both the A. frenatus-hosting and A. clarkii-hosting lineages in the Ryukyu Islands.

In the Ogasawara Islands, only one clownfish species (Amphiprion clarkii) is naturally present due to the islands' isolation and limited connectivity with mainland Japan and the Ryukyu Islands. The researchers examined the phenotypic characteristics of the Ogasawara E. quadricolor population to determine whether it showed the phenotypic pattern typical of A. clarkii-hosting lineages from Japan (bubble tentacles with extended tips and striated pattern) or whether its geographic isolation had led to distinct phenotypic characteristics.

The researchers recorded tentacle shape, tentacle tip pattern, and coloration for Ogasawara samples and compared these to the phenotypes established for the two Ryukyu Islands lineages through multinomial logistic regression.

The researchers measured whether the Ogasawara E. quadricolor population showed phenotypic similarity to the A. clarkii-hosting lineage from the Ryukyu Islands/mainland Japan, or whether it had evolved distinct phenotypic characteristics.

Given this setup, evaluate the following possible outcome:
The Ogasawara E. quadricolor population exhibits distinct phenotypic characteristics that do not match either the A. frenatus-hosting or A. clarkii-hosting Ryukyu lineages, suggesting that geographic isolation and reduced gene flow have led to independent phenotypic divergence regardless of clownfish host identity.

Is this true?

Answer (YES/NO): NO